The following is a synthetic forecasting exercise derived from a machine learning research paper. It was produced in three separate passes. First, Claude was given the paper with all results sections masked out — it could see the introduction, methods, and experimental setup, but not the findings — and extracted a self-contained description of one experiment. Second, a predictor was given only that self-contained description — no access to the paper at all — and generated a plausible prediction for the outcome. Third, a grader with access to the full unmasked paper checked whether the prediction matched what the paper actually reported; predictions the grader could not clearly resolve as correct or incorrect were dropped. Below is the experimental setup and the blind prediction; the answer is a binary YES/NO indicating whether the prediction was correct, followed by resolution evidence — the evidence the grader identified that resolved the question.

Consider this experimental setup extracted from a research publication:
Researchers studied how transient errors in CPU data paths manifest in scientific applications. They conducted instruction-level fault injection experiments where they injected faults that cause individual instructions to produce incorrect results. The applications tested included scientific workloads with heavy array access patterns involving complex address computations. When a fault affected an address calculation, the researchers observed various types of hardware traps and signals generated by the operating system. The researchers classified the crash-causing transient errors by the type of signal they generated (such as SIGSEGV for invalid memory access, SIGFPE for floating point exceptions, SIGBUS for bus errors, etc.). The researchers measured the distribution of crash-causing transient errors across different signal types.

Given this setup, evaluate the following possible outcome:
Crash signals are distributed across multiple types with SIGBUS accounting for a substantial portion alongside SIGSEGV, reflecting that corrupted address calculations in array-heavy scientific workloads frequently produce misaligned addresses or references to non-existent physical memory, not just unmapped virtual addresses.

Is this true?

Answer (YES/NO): NO